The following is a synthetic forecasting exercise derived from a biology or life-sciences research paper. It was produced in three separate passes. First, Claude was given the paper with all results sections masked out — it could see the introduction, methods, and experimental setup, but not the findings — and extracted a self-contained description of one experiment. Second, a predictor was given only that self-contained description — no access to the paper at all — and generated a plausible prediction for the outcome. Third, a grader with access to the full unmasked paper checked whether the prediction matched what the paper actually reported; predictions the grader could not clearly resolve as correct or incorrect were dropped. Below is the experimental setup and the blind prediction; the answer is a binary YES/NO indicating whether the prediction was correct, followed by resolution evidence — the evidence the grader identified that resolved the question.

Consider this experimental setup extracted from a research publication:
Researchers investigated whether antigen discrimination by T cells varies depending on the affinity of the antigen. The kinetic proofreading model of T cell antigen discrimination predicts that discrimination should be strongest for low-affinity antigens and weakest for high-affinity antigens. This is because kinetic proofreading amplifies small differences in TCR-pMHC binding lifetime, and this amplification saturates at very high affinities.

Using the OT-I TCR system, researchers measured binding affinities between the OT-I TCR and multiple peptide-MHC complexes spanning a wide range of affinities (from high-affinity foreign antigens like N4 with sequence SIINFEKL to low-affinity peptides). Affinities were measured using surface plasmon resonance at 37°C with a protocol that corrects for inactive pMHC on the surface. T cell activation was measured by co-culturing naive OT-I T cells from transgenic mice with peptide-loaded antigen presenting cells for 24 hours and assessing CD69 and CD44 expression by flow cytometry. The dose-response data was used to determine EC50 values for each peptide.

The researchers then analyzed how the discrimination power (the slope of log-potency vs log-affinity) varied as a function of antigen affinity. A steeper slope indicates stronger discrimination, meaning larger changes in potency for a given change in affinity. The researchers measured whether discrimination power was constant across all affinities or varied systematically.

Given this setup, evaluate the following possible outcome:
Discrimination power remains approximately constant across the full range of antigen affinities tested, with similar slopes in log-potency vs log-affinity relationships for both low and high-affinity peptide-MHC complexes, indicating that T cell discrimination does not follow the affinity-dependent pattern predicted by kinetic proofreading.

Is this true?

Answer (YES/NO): NO